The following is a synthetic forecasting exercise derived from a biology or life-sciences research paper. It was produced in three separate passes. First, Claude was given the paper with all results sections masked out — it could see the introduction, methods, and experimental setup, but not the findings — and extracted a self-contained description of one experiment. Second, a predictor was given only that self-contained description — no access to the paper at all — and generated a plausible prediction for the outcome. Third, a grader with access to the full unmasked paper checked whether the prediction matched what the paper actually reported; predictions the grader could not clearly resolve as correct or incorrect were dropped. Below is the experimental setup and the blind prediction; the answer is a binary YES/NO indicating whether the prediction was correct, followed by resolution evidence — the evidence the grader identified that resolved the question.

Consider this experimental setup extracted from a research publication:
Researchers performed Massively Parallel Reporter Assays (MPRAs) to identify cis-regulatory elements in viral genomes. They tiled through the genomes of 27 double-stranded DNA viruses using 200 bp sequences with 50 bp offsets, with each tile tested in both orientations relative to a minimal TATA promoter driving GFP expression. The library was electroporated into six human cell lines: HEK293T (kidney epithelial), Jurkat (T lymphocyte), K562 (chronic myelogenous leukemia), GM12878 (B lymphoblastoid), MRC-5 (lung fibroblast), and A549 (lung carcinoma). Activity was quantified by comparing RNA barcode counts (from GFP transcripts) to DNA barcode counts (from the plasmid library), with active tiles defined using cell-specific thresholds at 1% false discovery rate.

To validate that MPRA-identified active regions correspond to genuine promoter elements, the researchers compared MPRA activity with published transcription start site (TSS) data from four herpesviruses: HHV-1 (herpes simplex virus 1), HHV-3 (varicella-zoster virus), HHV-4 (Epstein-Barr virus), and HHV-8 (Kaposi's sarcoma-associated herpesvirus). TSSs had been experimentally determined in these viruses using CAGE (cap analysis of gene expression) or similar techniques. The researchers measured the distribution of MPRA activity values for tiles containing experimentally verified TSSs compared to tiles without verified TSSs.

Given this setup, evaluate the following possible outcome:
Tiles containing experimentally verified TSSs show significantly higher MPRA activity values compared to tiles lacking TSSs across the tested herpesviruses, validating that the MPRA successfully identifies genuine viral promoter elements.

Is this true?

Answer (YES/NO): YES